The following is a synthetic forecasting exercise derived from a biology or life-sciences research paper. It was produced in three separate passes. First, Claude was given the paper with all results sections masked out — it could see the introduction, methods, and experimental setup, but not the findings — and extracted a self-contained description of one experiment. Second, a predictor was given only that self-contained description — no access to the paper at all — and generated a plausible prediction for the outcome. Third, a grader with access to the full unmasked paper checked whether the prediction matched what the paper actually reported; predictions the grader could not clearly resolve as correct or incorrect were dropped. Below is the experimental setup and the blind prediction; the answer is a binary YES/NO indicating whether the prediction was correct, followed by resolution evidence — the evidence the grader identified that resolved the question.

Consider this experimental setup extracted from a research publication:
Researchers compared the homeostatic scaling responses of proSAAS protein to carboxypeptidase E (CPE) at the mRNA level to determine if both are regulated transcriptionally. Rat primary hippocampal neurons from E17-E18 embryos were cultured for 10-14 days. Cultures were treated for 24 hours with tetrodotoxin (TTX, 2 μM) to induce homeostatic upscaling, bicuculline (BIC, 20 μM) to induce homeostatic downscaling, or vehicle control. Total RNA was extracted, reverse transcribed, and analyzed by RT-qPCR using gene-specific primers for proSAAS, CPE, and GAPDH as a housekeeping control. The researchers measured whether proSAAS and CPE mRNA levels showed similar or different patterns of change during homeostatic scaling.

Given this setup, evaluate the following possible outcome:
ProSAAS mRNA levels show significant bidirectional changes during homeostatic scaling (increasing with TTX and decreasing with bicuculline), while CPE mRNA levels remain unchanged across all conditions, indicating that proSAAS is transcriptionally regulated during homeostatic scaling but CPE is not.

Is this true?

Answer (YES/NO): NO